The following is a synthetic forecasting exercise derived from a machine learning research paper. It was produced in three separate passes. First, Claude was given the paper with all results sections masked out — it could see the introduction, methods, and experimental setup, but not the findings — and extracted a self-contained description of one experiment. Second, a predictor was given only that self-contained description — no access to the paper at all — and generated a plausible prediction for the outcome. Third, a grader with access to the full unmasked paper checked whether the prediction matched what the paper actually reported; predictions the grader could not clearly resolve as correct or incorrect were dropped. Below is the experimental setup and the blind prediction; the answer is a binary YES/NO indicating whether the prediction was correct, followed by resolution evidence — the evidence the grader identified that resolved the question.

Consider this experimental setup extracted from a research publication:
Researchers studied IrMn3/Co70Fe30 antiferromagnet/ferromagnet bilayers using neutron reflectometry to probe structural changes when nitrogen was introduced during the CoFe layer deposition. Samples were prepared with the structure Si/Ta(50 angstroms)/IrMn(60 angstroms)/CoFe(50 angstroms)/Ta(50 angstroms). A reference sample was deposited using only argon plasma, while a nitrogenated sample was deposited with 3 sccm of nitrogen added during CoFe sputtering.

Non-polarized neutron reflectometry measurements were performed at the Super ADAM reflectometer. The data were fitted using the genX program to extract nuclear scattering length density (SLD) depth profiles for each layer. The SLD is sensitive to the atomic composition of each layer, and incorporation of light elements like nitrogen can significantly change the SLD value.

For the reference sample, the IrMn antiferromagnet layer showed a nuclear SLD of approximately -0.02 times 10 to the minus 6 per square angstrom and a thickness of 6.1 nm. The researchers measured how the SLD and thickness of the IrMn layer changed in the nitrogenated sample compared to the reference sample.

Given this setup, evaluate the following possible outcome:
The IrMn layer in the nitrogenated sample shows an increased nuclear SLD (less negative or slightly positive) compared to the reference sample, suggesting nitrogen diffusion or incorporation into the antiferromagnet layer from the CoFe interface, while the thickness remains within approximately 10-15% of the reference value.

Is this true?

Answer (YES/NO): YES